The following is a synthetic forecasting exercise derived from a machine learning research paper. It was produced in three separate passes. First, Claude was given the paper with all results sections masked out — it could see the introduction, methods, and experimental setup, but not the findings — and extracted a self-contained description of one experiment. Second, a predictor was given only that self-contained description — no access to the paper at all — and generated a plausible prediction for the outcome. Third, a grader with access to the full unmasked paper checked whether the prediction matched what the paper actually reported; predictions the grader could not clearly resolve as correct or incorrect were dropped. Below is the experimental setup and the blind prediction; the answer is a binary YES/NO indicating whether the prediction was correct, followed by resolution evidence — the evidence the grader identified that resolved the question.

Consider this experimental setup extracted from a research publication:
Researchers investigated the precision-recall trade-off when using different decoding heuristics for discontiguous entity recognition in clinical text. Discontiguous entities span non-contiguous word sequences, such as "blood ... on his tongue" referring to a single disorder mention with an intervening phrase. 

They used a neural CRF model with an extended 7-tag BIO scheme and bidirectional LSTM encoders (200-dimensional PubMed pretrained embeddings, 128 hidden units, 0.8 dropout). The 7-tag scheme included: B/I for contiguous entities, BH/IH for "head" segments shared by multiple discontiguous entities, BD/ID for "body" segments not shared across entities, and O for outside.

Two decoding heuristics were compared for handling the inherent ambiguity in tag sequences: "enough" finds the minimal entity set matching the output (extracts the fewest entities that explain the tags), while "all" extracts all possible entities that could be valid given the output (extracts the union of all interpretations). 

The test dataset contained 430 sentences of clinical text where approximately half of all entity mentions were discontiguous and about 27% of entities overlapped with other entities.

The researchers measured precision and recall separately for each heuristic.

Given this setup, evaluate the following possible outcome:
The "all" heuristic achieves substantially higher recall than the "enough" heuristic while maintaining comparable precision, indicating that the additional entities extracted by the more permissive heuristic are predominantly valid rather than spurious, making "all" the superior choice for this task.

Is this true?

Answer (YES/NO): NO